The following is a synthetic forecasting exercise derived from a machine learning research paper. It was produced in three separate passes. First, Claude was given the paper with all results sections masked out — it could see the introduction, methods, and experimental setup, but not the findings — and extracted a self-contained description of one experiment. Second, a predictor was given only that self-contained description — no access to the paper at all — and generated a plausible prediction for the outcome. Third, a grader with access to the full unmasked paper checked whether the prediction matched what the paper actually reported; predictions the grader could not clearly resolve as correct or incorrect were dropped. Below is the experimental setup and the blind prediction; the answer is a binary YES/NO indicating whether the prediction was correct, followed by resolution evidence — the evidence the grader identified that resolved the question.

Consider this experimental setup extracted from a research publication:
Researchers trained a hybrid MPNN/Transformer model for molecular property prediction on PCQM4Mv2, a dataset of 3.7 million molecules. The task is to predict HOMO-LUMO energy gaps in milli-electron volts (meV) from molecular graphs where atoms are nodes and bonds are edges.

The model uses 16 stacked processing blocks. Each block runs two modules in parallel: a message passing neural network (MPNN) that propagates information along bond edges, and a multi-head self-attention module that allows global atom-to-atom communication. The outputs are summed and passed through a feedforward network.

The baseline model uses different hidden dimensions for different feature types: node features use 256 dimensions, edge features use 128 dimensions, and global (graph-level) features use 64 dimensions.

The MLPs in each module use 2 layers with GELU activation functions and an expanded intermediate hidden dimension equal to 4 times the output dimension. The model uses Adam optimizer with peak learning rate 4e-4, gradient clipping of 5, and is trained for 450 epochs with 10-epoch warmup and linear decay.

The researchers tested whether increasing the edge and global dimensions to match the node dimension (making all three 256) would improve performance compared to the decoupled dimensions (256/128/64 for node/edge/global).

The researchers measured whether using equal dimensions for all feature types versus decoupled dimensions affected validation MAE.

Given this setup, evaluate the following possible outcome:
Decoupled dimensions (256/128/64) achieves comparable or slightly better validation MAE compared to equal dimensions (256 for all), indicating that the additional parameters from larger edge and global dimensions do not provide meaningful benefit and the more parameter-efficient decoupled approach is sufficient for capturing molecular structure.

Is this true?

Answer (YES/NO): YES